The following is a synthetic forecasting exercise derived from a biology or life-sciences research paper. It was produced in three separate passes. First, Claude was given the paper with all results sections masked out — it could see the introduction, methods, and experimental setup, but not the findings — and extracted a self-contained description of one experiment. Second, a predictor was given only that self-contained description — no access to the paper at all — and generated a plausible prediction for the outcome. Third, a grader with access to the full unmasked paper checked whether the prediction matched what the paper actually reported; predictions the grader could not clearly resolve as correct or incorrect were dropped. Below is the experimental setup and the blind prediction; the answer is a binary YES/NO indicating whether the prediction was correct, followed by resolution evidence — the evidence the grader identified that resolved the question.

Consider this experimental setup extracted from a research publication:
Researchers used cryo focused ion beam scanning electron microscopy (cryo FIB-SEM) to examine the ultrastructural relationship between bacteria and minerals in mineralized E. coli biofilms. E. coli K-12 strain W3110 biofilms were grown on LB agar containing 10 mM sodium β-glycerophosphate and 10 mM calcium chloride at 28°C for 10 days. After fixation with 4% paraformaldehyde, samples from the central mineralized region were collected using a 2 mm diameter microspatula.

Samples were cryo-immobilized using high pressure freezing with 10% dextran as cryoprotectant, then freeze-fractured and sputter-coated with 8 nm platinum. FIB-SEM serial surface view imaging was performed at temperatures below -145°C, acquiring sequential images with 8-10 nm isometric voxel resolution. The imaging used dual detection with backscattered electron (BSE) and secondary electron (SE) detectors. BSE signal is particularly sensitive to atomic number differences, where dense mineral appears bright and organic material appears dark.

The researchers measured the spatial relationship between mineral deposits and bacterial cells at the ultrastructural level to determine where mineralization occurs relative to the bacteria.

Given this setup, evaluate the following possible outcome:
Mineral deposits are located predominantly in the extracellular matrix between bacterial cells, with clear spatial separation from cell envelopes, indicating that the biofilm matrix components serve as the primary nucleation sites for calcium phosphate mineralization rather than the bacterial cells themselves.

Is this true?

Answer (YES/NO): NO